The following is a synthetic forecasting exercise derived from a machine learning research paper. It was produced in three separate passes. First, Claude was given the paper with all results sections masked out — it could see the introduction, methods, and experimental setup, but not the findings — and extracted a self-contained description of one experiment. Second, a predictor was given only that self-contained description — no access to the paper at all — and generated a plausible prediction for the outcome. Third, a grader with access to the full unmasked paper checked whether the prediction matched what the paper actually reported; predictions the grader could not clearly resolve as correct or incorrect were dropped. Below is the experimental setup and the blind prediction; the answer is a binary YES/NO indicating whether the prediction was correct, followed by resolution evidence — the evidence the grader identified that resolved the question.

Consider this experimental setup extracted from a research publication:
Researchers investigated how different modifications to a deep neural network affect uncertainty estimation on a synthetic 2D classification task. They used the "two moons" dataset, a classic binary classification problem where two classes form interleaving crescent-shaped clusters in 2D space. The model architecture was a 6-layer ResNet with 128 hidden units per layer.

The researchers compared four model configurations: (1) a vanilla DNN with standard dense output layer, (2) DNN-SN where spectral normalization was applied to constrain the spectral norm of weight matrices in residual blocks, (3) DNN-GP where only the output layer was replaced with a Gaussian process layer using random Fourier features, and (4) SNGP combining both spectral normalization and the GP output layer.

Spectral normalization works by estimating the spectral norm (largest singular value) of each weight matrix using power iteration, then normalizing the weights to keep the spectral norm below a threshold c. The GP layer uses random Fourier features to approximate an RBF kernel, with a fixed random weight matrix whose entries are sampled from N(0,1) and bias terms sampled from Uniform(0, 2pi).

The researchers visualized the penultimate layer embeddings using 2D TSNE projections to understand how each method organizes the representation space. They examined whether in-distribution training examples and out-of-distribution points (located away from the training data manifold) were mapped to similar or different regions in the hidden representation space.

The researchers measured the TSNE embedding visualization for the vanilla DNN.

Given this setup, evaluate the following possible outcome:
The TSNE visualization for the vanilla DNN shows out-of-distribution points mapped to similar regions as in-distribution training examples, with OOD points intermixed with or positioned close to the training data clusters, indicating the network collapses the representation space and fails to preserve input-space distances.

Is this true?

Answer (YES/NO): YES